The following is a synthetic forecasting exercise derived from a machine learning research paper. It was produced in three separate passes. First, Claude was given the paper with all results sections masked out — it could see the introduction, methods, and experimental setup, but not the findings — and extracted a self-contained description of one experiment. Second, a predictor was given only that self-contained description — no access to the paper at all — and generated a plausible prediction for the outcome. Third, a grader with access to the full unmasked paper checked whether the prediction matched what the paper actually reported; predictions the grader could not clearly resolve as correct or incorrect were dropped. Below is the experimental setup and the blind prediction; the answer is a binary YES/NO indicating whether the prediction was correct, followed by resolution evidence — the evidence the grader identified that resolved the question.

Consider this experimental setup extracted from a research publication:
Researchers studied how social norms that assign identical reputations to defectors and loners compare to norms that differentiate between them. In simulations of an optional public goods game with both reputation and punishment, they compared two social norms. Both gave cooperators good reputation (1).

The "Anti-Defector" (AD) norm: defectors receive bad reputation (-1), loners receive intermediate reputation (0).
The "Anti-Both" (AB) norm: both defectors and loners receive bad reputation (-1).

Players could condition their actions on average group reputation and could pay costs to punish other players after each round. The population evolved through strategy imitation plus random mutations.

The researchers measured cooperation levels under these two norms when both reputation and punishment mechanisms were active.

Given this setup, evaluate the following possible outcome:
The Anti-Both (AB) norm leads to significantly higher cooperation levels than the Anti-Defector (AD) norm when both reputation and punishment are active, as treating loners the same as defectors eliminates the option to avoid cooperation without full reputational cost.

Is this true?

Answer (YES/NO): NO